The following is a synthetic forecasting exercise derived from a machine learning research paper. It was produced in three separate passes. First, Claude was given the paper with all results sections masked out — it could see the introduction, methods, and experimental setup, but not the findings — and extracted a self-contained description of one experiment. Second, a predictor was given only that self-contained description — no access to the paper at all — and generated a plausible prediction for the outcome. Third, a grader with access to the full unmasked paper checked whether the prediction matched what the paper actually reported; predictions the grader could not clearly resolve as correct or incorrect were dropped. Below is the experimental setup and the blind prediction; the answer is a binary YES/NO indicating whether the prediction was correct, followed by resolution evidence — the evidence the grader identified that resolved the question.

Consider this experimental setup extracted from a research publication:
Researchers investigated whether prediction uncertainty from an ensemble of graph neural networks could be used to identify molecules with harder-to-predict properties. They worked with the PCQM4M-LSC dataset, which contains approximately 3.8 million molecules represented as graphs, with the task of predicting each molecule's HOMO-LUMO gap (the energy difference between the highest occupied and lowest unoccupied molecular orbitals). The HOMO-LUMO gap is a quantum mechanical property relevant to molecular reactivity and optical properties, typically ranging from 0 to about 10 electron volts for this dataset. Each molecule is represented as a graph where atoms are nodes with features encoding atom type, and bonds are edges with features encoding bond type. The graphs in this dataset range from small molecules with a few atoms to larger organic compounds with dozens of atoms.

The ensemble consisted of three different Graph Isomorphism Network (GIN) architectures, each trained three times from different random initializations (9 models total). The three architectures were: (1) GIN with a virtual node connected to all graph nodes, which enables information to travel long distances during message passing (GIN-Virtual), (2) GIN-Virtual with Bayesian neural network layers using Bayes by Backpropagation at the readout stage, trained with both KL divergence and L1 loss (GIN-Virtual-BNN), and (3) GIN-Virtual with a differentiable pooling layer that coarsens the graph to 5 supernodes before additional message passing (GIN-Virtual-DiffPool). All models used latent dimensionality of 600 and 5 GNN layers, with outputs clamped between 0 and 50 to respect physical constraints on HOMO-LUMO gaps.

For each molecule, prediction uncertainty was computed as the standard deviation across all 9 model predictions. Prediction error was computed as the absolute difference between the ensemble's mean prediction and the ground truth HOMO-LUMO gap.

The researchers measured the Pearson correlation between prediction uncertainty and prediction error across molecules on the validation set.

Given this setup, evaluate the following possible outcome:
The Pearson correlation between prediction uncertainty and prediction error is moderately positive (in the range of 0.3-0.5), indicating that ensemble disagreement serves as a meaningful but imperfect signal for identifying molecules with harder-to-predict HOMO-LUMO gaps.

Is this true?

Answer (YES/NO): NO